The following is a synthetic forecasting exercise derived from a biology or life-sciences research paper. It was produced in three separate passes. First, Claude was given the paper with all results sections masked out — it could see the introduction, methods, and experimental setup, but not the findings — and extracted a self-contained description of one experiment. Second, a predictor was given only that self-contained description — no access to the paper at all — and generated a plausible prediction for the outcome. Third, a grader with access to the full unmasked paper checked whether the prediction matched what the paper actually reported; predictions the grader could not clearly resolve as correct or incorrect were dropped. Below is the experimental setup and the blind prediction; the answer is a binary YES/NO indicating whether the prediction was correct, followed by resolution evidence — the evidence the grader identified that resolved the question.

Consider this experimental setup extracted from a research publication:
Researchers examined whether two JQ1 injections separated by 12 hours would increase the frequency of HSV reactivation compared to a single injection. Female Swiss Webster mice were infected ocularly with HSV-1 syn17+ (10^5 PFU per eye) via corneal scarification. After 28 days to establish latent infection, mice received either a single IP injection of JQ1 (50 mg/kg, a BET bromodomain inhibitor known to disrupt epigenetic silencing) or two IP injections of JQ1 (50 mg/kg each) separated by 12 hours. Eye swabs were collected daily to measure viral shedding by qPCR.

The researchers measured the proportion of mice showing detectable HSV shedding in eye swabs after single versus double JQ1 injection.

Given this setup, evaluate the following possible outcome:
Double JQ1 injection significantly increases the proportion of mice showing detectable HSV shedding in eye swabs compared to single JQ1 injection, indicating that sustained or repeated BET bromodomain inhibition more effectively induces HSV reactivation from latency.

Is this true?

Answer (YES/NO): NO